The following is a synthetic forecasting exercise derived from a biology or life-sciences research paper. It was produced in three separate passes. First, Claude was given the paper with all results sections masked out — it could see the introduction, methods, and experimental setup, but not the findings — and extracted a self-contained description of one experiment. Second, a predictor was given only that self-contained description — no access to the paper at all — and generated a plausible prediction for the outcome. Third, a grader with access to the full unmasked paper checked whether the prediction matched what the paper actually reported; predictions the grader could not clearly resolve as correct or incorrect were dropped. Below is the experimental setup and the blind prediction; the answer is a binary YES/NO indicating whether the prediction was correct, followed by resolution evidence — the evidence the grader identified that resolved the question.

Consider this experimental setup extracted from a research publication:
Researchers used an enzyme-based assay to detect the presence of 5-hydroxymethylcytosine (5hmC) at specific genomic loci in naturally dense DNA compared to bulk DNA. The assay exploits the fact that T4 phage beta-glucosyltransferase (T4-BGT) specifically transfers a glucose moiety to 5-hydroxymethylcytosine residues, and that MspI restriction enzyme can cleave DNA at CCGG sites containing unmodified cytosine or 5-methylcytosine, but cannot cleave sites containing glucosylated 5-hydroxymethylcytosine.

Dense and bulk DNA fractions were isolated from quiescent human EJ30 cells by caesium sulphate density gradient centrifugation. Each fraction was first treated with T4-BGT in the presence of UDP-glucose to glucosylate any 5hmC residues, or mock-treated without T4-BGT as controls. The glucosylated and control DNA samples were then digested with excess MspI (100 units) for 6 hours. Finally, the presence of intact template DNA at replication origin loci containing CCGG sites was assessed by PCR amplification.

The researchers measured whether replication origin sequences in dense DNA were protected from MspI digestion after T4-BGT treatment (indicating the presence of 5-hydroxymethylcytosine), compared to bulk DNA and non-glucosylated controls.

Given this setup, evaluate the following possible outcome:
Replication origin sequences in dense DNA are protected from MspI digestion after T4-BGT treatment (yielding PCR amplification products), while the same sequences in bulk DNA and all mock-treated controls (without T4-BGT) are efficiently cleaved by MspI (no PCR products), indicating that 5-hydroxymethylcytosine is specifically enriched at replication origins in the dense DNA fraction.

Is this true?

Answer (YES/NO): YES